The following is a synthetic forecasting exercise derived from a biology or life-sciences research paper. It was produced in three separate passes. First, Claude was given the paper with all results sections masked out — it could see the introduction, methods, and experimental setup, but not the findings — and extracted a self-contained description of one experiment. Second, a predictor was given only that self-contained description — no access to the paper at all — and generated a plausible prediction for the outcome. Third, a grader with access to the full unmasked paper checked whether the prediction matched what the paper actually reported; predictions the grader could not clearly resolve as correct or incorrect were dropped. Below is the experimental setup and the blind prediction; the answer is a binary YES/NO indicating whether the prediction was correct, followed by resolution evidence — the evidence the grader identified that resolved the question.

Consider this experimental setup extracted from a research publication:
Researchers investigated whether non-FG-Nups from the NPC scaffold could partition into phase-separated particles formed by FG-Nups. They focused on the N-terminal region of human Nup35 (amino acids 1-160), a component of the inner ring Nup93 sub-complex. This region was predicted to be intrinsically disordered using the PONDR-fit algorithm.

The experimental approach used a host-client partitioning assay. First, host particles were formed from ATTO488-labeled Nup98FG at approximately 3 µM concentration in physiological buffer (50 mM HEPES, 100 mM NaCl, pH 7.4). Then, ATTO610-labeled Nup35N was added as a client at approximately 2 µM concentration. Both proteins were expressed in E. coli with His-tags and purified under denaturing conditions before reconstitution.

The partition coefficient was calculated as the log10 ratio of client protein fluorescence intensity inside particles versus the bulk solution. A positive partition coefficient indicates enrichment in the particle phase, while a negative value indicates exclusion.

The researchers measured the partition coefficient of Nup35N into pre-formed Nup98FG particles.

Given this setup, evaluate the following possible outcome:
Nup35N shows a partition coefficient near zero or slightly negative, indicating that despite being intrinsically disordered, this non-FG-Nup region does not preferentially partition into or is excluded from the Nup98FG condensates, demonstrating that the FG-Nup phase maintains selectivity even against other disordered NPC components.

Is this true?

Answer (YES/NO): NO